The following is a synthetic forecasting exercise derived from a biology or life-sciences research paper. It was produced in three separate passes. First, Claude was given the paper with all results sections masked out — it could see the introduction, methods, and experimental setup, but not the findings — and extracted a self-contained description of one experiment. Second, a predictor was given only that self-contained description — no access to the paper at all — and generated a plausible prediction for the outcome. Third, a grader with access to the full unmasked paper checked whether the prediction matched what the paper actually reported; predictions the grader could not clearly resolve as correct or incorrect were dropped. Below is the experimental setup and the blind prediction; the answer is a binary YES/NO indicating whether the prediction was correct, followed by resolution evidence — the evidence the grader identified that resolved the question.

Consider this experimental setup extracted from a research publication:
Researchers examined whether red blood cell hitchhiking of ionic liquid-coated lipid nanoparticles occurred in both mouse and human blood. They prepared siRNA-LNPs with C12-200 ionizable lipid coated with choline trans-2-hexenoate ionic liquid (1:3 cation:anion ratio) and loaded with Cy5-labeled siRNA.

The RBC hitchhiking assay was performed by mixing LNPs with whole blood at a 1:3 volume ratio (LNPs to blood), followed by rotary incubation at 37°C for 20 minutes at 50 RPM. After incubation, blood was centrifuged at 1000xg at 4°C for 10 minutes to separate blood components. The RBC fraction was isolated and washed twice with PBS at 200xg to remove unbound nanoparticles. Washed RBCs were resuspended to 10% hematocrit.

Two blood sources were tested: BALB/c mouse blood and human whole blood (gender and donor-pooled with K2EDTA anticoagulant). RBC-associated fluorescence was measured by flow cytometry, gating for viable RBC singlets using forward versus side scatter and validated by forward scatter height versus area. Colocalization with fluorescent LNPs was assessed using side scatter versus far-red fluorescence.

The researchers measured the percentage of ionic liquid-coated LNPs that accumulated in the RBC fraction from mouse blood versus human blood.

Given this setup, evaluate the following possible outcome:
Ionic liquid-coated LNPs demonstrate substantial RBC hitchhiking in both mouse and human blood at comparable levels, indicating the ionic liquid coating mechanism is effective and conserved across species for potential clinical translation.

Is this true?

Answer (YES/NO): NO